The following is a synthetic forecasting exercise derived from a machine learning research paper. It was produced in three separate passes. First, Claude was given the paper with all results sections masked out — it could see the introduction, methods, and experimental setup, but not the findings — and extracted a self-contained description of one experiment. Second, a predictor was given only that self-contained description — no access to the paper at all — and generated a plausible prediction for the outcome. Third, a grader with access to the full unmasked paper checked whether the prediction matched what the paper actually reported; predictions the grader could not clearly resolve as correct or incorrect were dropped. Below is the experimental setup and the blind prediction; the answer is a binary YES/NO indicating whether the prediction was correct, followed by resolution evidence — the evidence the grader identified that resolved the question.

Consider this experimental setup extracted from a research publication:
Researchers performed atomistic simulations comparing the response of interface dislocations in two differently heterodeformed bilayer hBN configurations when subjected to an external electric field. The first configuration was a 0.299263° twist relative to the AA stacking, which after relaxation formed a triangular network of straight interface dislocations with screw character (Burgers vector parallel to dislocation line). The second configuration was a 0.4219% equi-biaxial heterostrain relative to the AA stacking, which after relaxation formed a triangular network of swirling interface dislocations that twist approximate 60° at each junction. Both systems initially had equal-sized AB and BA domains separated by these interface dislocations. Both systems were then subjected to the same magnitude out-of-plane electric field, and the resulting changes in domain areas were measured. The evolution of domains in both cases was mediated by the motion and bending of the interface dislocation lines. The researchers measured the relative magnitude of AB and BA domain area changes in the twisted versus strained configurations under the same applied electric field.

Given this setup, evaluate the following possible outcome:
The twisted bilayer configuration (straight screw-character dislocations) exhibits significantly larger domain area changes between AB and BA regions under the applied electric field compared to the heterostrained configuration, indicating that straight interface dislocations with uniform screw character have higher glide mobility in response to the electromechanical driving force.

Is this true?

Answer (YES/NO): NO